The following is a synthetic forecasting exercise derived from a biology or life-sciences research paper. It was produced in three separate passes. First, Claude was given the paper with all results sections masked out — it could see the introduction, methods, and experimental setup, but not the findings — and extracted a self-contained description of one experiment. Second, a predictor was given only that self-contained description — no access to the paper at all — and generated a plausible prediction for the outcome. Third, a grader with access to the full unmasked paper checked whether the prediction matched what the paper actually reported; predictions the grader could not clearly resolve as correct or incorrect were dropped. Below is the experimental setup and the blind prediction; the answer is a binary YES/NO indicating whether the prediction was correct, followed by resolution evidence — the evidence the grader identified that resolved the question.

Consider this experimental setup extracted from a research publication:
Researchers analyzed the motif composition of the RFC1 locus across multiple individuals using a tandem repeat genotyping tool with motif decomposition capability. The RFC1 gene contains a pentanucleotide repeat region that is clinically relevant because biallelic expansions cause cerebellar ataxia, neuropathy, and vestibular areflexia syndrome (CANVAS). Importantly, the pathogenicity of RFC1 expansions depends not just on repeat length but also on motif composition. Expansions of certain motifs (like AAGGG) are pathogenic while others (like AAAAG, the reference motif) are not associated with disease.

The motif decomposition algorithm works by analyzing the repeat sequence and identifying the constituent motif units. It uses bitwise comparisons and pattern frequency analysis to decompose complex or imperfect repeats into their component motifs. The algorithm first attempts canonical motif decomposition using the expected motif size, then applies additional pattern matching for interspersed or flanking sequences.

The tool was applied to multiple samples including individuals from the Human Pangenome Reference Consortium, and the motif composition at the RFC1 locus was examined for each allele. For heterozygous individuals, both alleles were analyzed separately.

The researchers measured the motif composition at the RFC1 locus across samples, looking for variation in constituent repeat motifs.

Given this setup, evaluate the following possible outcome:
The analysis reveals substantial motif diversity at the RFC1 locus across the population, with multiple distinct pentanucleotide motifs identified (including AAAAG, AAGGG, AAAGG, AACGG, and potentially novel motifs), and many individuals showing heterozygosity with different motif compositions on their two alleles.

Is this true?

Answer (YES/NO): NO